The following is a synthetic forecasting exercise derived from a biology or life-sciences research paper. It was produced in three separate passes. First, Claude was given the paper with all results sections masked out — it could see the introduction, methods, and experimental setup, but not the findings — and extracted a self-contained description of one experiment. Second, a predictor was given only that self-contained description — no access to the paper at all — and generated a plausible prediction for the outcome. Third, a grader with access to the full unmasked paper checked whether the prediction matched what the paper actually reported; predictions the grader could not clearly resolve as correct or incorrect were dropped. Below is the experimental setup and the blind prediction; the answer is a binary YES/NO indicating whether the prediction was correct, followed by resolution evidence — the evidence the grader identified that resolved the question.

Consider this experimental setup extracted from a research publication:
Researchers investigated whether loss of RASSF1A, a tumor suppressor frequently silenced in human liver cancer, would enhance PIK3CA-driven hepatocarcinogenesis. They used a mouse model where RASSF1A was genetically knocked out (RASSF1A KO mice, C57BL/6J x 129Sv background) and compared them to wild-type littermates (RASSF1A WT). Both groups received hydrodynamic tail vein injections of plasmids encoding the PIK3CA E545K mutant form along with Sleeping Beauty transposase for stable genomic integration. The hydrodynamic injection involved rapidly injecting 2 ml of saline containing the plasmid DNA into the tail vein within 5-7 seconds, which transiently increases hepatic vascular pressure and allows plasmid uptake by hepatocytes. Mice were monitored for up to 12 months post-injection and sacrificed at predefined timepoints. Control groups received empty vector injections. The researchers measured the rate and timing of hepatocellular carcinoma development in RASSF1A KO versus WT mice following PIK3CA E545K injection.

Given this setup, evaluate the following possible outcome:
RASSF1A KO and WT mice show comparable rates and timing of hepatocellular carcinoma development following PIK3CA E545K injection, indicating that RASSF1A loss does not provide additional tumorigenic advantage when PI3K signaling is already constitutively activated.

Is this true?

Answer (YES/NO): YES